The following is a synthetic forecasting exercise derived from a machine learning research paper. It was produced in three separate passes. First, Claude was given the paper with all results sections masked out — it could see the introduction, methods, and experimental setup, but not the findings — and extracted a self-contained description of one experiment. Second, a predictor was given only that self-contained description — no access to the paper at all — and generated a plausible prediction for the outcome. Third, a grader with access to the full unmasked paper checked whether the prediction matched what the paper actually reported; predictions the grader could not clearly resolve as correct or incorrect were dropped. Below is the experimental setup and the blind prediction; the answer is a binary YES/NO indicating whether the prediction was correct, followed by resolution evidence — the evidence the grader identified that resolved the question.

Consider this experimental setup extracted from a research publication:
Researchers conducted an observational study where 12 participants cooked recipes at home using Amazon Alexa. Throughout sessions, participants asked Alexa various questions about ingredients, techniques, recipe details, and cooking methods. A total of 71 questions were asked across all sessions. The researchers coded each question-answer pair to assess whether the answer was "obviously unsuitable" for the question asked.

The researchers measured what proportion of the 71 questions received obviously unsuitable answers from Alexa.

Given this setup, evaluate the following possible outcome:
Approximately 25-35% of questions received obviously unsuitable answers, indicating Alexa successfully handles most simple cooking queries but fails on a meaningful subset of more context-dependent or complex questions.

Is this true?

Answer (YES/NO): NO